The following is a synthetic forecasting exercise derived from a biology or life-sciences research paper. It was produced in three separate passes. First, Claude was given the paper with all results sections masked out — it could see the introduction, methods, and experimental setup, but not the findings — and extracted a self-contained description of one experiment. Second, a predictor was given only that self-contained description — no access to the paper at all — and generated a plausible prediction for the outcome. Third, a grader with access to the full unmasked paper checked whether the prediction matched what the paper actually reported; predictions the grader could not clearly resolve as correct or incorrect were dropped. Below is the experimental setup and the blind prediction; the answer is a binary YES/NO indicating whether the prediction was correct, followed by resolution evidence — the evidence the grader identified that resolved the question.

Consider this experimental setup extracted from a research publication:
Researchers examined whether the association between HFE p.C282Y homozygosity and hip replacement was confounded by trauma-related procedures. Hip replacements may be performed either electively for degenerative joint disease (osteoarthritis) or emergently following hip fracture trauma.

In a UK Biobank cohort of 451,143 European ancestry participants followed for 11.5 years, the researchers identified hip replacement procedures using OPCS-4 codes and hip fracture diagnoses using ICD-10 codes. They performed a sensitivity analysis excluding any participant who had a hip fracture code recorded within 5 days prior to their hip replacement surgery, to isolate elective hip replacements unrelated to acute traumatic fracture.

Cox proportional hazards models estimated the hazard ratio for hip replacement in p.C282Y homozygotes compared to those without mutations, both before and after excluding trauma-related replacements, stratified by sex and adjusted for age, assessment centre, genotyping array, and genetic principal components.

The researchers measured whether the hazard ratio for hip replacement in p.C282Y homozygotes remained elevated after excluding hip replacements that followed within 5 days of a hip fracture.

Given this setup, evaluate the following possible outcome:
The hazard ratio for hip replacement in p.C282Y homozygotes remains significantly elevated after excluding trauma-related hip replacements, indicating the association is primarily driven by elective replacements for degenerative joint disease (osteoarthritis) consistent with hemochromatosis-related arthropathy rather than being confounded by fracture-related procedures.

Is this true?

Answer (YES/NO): YES